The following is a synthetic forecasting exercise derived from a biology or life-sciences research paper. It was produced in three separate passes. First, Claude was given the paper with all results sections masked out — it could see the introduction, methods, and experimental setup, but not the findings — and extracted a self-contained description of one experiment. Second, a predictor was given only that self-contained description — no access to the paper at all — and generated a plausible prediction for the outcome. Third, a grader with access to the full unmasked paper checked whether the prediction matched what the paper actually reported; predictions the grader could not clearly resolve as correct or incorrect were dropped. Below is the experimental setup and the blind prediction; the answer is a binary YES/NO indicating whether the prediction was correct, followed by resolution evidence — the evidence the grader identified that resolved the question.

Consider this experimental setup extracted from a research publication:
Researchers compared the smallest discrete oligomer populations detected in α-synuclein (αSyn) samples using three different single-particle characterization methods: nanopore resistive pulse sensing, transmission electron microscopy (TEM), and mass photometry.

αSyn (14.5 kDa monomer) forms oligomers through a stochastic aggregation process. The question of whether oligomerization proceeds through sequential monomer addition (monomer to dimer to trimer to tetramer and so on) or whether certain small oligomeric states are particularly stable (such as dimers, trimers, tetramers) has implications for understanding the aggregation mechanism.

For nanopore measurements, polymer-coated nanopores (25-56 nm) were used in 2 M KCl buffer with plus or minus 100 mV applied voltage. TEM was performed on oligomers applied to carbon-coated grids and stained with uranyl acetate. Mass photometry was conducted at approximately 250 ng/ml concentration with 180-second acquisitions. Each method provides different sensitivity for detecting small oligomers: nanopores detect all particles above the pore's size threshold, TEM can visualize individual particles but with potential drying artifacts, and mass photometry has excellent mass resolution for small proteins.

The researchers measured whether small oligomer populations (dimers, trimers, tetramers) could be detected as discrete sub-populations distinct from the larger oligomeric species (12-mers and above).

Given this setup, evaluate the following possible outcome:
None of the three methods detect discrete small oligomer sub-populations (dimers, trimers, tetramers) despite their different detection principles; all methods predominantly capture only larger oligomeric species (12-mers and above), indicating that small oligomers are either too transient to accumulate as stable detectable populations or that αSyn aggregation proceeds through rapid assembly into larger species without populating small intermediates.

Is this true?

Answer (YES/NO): NO